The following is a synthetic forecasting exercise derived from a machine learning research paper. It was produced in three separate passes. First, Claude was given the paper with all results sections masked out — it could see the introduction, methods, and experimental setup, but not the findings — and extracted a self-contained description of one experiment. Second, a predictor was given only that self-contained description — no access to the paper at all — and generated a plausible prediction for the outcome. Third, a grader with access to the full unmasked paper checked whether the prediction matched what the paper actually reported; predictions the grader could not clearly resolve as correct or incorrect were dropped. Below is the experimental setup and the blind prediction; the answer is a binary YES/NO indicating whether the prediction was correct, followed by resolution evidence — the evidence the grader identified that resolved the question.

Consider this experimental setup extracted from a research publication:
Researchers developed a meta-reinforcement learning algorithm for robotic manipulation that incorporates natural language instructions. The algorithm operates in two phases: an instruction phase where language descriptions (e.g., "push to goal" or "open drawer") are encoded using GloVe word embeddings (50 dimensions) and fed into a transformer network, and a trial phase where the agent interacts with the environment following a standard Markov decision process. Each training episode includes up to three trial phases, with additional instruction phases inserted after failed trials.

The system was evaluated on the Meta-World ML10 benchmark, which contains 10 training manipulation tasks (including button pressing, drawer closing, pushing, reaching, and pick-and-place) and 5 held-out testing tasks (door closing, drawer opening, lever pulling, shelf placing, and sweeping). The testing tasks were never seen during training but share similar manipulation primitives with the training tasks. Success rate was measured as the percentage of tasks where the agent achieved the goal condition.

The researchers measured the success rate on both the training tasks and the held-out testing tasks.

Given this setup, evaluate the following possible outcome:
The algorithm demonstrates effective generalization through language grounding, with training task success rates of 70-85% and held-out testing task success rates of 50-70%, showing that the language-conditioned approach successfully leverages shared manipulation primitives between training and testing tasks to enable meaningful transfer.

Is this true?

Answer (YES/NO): NO